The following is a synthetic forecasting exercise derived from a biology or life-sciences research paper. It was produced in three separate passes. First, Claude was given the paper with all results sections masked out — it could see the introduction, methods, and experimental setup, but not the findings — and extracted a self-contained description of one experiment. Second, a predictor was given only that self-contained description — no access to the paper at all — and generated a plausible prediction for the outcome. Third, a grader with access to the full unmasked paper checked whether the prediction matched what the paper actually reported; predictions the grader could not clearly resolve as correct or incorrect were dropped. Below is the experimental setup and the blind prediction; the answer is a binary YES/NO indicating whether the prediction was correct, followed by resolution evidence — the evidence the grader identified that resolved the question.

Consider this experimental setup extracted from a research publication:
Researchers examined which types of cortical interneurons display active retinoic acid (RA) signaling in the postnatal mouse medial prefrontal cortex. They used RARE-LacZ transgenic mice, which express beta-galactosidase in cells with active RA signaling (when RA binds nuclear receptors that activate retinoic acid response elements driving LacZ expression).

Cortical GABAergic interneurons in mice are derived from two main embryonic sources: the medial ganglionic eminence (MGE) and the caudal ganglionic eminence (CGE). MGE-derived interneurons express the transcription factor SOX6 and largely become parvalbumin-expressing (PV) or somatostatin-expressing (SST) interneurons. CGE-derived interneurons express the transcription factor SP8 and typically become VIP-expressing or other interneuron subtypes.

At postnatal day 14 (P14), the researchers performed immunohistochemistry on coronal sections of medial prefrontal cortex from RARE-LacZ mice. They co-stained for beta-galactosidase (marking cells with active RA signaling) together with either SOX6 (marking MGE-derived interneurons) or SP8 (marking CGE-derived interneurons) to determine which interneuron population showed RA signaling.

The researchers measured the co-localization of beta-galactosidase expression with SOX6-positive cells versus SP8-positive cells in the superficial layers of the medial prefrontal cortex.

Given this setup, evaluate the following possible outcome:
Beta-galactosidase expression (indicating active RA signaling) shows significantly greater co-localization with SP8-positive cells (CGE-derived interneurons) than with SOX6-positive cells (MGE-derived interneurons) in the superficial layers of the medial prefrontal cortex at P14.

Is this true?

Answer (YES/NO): NO